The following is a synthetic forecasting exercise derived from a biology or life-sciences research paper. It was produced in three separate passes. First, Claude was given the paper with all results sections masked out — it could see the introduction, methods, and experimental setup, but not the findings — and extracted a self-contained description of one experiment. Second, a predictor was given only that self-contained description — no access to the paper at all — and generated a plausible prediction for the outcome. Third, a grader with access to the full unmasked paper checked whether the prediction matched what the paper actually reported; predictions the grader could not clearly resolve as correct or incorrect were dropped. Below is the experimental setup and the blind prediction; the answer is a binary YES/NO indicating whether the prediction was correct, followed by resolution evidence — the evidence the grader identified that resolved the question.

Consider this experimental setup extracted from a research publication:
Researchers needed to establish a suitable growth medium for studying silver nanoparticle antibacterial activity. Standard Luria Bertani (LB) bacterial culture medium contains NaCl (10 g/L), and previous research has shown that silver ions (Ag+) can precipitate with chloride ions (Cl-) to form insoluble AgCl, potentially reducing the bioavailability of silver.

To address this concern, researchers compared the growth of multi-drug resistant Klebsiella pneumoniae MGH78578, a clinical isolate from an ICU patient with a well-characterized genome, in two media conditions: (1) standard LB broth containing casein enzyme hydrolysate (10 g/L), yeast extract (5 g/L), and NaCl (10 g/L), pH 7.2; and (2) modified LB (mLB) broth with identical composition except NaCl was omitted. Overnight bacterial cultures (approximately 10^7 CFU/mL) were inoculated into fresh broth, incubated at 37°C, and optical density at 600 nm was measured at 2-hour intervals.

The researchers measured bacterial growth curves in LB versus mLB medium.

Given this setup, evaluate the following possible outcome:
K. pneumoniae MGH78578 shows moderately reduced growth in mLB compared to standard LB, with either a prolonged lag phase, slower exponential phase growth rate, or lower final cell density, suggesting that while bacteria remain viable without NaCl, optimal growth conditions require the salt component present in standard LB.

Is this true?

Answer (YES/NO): NO